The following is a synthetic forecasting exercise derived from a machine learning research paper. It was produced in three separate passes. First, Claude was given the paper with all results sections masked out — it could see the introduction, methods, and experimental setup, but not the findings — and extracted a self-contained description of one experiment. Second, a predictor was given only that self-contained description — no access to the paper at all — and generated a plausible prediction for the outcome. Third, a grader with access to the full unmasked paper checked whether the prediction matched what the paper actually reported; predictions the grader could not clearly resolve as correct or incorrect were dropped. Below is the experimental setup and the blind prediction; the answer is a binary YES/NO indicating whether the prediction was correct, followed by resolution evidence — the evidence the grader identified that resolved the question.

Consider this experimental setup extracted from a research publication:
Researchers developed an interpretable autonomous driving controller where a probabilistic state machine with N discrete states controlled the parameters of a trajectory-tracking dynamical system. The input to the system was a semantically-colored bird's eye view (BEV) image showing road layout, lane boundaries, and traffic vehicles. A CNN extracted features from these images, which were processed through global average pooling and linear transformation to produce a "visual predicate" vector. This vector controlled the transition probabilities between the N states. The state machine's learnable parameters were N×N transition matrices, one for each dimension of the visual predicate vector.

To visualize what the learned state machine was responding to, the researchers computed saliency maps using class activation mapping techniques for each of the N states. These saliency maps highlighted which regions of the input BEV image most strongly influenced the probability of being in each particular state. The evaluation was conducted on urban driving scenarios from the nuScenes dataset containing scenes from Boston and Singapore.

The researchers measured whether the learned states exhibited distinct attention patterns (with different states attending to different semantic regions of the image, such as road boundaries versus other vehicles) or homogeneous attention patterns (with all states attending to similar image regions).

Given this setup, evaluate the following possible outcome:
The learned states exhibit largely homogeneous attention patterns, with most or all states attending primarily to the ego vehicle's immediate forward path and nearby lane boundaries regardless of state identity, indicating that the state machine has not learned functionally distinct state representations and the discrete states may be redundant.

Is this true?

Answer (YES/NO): NO